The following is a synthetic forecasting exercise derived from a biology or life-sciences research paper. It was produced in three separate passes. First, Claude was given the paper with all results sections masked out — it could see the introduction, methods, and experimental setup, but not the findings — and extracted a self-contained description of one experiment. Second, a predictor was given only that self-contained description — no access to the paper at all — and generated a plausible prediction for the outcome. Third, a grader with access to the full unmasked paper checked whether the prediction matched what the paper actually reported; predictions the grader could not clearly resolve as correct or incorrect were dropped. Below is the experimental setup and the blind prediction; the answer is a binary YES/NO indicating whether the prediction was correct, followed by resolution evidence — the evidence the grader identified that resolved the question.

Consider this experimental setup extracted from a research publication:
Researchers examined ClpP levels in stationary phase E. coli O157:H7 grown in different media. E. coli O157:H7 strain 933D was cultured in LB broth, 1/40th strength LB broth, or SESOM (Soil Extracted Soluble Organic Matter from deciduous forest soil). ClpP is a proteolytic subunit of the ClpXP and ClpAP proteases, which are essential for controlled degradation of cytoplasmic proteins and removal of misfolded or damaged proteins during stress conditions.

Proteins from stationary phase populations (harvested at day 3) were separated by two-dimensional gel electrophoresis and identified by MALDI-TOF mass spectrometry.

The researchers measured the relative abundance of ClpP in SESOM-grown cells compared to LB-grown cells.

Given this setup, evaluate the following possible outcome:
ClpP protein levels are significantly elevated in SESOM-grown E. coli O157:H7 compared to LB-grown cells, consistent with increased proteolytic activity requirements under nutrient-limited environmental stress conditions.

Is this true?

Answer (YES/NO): NO